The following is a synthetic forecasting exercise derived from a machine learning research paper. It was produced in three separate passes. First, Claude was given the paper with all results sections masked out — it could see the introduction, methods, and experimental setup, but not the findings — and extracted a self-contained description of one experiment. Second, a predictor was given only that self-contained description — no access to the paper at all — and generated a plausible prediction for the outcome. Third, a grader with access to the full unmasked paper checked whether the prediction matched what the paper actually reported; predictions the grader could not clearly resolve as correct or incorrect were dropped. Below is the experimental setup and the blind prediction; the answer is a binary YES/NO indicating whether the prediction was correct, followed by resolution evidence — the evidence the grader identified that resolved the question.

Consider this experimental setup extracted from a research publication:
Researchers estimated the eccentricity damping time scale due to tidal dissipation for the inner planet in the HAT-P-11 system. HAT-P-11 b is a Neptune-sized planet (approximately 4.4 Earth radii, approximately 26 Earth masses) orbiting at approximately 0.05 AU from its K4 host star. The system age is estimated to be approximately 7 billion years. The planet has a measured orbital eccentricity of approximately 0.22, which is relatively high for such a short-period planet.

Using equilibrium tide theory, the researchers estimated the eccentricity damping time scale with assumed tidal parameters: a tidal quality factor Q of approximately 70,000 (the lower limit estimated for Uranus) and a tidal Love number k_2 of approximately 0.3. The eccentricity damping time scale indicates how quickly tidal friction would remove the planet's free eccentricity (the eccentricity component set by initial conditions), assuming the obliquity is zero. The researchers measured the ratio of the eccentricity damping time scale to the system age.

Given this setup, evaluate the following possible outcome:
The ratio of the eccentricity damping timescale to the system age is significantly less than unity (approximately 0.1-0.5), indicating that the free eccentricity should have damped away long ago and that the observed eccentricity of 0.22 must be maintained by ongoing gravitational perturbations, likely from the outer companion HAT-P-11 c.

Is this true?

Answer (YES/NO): NO